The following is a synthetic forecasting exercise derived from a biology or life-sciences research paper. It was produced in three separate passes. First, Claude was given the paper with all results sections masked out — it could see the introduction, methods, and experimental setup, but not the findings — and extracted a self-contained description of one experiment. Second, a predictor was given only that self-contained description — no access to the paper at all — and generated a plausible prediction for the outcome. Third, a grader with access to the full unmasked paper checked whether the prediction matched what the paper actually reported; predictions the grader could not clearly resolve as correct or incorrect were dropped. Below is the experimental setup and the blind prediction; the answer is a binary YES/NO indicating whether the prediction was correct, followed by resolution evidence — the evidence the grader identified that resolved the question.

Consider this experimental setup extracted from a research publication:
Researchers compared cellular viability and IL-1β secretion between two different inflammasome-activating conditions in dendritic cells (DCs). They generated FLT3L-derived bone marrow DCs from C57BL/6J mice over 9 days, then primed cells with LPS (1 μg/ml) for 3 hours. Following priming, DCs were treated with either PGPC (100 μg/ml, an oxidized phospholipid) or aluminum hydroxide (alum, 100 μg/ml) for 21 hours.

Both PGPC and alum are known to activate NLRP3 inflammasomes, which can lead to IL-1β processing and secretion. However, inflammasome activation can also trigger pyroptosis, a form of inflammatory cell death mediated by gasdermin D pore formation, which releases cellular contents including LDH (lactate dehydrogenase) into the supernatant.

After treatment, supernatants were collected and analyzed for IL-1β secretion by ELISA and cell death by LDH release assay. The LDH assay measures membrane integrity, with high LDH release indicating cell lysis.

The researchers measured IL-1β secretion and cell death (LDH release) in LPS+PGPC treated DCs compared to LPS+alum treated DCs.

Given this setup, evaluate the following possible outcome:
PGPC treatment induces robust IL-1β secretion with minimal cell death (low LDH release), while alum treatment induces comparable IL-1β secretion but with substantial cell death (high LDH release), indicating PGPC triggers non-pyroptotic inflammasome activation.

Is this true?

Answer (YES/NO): YES